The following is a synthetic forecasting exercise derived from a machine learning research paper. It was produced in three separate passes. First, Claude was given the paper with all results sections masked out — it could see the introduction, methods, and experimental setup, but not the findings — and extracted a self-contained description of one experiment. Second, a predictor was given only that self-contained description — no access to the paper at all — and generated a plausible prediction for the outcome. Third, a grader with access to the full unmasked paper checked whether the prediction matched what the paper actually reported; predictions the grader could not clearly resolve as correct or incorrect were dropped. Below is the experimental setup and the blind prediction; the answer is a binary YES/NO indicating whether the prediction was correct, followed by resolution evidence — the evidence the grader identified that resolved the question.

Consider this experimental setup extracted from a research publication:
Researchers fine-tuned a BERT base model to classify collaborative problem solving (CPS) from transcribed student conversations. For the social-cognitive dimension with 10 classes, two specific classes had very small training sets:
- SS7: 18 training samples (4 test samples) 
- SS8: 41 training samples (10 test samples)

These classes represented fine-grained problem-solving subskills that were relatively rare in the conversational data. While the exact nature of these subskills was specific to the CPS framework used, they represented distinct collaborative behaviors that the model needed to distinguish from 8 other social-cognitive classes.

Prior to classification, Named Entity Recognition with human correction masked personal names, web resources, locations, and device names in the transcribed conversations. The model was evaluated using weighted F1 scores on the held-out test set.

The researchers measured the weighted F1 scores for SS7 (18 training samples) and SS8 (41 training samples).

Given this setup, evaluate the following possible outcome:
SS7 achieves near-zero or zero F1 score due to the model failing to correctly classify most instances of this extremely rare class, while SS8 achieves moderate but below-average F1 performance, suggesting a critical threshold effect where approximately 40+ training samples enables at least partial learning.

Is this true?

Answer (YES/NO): NO